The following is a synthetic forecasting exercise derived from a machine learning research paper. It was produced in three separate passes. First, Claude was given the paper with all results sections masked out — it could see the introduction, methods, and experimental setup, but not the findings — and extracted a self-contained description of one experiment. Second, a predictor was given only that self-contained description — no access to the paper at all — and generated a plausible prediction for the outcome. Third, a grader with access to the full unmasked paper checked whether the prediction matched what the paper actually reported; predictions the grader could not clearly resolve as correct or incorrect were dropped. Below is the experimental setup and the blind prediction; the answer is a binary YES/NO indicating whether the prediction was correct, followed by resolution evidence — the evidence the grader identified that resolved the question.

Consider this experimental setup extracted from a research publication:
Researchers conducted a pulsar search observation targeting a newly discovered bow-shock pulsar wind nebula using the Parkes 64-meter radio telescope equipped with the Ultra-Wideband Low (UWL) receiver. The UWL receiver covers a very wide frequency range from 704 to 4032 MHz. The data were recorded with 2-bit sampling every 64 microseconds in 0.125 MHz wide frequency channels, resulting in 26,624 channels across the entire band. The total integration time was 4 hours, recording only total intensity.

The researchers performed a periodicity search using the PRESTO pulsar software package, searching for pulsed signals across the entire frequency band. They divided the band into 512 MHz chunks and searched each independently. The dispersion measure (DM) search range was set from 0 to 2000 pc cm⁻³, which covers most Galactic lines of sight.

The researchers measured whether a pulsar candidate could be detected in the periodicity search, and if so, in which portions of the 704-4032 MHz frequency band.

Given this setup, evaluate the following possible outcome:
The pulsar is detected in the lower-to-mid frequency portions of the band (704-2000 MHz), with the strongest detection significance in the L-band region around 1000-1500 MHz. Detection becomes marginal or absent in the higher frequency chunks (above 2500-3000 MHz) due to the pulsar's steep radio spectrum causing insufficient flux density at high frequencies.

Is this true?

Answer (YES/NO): NO